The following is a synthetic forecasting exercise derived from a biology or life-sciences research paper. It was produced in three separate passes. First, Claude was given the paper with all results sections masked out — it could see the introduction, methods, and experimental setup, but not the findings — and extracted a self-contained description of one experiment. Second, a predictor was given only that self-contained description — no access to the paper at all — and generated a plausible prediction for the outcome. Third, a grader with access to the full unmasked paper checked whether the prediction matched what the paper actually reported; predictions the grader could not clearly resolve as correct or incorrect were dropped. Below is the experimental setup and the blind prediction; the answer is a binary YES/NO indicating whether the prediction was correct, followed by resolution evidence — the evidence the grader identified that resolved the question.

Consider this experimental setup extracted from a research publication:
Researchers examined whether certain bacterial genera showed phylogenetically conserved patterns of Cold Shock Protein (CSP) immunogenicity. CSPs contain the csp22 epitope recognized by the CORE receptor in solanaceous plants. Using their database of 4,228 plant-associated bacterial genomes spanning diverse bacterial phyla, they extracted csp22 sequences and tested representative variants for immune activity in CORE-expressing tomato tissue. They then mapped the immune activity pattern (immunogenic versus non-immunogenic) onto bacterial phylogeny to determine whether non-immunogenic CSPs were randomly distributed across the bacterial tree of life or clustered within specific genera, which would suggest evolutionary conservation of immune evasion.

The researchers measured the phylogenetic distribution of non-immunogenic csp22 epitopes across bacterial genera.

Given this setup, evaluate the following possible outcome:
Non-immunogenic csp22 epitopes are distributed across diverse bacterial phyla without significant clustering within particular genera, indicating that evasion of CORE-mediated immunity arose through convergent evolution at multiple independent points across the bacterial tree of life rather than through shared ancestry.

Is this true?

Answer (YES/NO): NO